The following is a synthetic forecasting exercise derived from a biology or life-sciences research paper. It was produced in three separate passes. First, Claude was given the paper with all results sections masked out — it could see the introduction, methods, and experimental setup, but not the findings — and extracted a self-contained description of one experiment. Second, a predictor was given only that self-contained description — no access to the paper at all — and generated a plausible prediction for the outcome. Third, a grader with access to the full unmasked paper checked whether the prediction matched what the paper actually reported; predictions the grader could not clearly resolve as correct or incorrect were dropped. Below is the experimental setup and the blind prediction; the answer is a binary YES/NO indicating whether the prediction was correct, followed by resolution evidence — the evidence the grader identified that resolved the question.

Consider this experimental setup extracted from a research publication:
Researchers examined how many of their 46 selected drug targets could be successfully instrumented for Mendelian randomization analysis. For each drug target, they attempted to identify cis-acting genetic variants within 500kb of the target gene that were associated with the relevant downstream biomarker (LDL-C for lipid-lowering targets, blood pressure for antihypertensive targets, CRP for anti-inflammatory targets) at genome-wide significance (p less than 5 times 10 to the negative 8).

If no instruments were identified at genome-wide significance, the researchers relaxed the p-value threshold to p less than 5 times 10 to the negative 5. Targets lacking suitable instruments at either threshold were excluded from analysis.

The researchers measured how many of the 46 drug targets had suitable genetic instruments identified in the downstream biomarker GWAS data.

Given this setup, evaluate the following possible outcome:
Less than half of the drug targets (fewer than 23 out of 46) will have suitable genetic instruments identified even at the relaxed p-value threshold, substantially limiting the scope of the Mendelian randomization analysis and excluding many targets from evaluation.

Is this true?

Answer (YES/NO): NO